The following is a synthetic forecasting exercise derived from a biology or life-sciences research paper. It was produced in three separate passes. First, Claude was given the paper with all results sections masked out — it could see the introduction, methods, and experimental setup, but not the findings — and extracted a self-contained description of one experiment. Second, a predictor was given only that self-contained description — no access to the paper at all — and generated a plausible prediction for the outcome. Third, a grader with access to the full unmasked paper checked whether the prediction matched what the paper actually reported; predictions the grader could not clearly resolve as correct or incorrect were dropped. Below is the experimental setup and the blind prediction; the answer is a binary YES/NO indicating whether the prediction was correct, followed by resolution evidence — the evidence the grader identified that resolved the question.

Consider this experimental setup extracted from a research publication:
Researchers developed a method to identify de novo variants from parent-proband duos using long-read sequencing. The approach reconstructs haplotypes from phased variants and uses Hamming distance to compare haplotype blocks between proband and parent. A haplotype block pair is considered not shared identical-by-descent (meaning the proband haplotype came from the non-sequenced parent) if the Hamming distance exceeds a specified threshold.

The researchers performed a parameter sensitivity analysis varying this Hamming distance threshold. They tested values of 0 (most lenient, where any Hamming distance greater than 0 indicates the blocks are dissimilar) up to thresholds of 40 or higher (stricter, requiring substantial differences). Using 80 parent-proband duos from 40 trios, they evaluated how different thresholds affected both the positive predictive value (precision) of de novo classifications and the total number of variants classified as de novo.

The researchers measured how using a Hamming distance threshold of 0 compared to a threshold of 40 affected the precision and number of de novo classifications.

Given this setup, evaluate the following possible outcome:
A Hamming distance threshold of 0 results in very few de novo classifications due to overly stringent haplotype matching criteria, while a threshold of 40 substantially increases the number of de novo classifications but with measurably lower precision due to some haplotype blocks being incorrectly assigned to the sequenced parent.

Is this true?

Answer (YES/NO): NO